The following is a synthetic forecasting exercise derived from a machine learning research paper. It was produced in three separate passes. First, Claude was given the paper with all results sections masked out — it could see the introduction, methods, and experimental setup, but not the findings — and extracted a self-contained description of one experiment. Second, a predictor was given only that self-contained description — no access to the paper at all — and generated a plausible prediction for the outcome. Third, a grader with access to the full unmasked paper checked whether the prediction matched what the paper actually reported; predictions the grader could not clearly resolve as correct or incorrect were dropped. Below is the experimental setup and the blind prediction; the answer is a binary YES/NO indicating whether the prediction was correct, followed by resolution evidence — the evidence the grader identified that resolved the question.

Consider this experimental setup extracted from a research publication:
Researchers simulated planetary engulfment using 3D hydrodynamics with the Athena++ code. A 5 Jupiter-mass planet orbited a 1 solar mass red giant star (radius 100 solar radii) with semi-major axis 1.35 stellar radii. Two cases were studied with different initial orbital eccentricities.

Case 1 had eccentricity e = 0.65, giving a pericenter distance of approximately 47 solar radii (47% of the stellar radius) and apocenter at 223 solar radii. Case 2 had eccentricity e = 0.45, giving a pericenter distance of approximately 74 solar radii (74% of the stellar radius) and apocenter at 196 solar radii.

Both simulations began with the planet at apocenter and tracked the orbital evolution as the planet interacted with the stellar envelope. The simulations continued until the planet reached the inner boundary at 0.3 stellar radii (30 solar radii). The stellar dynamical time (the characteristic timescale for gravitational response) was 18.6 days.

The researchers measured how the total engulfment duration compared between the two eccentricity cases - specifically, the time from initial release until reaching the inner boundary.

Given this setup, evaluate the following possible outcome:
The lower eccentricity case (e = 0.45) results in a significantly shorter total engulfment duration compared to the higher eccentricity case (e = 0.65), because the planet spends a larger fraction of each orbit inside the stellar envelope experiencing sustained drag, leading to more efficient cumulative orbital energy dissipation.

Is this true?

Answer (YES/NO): NO